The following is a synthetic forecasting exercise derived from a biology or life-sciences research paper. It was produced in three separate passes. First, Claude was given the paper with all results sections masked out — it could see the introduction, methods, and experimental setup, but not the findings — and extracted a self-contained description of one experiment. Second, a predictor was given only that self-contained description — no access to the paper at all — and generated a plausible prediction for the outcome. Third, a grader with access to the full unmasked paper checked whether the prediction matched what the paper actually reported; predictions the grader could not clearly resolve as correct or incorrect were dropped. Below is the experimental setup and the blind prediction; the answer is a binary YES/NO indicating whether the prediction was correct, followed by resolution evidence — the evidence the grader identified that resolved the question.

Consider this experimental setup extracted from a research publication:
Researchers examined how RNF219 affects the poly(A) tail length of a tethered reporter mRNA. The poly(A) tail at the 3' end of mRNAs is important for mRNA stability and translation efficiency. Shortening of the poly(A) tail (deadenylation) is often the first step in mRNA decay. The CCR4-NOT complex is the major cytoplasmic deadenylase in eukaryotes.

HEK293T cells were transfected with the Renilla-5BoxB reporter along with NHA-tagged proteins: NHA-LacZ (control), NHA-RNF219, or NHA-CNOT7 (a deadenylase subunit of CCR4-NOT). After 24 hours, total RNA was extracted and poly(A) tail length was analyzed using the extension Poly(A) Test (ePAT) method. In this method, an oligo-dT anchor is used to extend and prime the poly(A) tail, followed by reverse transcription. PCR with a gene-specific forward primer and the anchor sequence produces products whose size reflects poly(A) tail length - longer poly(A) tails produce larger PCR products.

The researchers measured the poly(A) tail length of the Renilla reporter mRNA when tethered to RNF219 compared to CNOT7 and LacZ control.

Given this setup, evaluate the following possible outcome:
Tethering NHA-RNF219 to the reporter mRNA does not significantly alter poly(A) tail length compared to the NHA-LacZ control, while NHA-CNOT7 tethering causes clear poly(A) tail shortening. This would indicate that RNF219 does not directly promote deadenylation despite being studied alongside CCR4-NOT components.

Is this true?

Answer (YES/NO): NO